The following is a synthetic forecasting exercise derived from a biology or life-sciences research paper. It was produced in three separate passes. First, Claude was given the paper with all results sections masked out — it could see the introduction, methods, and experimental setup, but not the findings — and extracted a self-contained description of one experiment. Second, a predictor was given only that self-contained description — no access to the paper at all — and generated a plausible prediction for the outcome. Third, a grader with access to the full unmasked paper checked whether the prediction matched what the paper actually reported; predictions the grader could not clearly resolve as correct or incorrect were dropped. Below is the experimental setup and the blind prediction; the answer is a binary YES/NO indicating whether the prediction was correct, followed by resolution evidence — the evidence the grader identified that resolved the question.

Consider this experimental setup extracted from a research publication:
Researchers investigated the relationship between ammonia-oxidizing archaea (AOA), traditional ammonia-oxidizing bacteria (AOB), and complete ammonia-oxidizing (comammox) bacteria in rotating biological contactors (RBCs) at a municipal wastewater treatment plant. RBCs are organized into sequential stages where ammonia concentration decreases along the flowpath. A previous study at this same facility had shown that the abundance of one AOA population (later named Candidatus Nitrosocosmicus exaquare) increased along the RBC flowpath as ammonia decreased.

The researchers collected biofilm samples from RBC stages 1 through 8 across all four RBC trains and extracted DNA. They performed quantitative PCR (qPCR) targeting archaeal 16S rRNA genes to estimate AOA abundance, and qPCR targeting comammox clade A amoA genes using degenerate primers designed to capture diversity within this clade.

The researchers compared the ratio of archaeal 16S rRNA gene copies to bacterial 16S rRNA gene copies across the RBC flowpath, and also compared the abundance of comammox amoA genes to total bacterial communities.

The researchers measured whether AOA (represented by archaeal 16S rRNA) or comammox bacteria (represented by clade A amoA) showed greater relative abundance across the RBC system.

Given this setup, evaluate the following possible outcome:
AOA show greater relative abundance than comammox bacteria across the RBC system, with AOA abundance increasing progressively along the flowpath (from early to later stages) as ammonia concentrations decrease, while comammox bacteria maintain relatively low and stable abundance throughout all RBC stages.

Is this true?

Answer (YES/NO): NO